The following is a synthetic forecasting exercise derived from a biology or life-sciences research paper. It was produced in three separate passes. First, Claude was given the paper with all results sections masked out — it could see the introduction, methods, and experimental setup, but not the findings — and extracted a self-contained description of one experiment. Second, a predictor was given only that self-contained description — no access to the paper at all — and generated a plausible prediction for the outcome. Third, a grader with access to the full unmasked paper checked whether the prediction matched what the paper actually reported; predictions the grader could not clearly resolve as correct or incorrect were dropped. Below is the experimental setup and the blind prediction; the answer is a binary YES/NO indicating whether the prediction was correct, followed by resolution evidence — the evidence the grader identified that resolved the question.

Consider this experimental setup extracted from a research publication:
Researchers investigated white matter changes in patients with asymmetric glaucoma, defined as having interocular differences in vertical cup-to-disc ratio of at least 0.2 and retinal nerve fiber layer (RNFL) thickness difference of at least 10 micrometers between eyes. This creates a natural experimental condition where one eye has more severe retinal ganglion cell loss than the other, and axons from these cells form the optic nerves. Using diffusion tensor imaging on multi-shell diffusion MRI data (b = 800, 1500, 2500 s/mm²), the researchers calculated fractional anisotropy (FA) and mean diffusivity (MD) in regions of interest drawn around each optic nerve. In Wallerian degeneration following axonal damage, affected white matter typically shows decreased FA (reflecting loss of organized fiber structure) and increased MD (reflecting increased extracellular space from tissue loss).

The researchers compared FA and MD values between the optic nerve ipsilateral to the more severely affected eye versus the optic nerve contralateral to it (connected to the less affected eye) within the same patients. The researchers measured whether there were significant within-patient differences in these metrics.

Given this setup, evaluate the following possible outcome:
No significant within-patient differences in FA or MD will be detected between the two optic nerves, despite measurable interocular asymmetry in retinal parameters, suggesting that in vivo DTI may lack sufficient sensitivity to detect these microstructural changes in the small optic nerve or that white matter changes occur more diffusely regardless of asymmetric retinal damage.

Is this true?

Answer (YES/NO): NO